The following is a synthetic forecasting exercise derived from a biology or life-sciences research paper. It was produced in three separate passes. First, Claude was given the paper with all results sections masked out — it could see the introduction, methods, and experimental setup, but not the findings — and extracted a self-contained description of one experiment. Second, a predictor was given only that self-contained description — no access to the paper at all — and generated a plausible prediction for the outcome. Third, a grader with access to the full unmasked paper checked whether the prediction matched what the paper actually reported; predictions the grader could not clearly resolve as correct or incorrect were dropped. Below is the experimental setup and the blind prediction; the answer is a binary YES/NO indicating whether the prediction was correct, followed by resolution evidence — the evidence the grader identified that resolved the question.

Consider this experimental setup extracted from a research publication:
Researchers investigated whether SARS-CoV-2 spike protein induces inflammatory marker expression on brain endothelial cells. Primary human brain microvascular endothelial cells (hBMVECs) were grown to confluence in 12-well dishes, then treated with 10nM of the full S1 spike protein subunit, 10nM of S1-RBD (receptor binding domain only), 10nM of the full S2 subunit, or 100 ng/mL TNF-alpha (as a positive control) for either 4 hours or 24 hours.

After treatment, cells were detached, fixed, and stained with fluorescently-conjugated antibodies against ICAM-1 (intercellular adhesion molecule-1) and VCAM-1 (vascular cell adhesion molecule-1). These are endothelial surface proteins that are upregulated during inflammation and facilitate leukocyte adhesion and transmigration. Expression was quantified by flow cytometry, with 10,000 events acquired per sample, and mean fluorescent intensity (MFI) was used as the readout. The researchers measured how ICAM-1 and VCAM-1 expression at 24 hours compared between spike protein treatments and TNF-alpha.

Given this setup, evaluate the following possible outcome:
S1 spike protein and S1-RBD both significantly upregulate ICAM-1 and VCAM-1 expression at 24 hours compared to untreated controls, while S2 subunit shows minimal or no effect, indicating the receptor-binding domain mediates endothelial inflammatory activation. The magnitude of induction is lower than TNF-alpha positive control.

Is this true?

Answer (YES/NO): NO